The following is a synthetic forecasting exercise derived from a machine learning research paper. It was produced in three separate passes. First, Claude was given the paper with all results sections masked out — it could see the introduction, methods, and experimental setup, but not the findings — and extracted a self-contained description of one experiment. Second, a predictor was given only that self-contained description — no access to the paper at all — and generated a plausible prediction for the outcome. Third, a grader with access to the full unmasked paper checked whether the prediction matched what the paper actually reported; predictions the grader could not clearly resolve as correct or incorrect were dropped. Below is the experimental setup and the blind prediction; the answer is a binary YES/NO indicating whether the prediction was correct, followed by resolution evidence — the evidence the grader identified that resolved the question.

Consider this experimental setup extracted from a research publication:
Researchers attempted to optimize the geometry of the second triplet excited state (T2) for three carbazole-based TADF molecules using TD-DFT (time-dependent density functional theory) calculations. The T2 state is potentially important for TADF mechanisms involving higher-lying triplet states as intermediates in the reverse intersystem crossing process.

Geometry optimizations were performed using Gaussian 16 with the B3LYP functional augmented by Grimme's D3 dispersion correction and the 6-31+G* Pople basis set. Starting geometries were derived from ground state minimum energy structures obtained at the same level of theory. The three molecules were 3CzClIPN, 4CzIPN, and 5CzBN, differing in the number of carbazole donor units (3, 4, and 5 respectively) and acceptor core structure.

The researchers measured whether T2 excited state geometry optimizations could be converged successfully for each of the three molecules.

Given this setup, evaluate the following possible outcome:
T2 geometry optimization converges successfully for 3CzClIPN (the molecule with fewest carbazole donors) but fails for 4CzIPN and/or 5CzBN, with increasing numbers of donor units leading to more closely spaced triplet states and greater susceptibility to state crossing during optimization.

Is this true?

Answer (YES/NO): NO